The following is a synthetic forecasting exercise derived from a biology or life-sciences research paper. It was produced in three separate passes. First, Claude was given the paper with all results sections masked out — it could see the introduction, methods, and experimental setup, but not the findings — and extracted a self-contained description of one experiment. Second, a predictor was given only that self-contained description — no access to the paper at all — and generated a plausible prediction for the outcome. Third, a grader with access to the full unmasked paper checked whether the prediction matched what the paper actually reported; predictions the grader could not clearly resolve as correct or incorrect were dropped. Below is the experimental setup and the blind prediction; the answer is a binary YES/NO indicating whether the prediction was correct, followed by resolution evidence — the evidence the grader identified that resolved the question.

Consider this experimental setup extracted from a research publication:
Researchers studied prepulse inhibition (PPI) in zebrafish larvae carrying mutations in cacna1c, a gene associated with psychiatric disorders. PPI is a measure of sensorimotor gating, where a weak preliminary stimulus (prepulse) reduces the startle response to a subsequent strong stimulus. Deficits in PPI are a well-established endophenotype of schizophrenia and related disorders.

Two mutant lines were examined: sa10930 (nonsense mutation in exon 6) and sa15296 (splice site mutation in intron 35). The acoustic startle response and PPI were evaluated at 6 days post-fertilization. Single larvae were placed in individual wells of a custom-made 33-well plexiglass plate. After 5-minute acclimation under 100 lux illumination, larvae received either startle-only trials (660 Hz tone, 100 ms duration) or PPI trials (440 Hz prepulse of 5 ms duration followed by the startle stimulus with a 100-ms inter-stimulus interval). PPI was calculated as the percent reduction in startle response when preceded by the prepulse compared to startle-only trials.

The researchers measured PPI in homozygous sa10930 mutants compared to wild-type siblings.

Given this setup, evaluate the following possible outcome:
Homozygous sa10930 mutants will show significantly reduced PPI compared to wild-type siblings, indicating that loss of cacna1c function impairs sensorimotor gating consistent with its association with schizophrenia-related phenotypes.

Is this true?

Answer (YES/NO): YES